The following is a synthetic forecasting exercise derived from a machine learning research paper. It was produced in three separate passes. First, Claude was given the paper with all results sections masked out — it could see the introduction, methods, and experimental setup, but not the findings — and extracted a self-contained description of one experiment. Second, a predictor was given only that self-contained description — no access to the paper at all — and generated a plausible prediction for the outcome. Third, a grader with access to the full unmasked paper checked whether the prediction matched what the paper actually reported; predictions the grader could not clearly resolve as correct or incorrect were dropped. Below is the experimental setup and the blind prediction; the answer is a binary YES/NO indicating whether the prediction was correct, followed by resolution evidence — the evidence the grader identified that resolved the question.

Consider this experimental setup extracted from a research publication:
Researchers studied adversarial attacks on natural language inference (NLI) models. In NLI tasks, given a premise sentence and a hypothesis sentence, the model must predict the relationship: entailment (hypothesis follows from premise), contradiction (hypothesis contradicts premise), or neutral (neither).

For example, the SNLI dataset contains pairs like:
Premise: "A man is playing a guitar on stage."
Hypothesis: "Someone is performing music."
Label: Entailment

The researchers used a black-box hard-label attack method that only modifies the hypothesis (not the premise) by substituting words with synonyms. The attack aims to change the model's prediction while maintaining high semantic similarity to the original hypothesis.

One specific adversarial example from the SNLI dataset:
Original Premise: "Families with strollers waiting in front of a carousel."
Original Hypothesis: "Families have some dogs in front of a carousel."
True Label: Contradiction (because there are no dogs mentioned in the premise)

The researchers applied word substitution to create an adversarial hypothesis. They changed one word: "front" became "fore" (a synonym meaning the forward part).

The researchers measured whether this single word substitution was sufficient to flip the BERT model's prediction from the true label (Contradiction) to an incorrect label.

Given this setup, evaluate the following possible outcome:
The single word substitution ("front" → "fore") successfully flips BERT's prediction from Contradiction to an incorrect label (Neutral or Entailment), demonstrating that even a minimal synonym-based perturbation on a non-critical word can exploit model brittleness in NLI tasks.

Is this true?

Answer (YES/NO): YES